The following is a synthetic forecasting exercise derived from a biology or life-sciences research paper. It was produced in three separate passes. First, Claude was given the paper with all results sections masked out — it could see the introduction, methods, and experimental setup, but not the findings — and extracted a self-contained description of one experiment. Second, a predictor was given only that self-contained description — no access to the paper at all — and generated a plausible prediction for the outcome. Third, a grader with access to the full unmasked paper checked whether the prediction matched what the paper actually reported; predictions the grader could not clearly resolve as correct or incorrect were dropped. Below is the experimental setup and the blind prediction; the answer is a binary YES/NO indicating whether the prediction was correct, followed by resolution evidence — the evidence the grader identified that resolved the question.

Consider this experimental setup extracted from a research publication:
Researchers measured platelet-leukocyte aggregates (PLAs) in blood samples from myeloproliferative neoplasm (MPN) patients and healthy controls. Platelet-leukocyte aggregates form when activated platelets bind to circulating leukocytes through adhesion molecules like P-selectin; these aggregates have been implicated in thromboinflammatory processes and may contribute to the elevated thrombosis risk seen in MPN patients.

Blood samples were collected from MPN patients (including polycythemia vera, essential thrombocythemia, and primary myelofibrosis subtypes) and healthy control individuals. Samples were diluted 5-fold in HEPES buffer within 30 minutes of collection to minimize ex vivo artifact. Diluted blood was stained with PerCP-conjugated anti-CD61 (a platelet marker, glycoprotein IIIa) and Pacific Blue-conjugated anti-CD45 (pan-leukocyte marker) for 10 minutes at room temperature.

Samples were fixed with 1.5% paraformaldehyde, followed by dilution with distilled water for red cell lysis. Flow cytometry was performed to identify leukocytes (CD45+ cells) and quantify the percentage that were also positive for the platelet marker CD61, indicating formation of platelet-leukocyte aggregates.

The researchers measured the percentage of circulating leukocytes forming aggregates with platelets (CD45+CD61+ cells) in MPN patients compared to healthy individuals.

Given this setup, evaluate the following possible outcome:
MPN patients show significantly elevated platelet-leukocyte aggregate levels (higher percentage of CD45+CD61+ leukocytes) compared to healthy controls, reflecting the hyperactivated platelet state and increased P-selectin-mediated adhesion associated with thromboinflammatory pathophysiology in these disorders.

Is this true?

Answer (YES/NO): YES